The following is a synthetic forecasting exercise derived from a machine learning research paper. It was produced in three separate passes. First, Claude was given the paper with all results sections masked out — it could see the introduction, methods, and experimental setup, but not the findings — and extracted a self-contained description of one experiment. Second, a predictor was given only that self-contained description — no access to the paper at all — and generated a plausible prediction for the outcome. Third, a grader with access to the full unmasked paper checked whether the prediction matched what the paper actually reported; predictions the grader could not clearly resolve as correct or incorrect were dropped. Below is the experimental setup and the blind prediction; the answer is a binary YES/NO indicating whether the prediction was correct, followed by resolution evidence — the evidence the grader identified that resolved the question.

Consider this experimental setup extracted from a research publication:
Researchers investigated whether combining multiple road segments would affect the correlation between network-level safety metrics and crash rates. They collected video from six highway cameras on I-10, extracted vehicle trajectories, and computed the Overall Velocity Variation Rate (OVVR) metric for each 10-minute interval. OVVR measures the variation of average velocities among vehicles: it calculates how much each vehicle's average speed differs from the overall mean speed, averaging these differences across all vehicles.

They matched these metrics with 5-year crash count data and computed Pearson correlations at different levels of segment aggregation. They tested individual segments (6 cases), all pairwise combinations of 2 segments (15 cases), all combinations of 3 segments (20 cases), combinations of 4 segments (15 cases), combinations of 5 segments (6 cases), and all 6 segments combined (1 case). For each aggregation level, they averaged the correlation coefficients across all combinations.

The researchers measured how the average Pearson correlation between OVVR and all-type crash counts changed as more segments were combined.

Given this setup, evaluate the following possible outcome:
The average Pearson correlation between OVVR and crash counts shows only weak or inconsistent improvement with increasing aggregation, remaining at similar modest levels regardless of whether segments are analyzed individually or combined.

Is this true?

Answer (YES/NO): YES